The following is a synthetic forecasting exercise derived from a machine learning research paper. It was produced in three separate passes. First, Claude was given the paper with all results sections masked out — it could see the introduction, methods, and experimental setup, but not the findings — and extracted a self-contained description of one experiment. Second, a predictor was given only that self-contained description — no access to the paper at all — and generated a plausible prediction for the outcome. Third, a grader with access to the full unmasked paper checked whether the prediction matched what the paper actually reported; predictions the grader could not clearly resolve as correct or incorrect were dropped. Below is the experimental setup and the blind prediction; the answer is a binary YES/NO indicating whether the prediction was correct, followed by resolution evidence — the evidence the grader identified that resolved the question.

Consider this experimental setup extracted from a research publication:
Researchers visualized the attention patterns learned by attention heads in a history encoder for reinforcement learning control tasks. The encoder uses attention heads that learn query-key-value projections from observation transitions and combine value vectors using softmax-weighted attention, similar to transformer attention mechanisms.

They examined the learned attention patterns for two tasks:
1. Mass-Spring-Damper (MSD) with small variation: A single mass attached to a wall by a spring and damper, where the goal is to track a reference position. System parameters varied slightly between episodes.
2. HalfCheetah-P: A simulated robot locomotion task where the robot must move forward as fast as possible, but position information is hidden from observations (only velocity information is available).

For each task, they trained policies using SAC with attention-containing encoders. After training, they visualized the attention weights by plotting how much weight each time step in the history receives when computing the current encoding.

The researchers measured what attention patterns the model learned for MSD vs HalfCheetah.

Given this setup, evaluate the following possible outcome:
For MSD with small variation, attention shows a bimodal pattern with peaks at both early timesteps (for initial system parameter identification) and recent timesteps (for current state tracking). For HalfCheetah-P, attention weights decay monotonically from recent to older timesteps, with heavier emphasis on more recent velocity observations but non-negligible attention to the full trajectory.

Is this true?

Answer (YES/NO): NO